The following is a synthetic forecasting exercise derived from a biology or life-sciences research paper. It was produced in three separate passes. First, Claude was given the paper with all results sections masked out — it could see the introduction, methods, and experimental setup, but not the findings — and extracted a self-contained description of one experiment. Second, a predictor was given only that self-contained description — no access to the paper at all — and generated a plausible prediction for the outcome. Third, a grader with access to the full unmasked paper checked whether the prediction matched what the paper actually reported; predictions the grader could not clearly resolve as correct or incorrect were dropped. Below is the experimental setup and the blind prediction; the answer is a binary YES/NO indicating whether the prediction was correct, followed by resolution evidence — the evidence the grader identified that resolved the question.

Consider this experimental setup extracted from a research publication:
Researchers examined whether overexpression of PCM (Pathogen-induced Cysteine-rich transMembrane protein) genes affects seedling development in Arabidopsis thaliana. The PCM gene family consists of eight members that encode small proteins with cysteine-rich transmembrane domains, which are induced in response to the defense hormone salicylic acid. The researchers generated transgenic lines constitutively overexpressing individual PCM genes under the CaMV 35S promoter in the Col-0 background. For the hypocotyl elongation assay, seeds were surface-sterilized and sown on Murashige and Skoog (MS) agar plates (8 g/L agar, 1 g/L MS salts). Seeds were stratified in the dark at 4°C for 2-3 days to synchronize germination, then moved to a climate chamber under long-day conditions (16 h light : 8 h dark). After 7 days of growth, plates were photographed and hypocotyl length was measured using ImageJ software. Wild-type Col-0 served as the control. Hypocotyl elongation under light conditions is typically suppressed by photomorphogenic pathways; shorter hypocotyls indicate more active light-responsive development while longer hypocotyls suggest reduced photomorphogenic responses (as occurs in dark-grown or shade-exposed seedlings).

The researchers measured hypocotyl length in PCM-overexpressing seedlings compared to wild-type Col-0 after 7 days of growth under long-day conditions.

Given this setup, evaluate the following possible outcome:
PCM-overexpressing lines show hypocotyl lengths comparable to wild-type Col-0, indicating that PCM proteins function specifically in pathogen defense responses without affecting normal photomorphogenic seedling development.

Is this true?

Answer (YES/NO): NO